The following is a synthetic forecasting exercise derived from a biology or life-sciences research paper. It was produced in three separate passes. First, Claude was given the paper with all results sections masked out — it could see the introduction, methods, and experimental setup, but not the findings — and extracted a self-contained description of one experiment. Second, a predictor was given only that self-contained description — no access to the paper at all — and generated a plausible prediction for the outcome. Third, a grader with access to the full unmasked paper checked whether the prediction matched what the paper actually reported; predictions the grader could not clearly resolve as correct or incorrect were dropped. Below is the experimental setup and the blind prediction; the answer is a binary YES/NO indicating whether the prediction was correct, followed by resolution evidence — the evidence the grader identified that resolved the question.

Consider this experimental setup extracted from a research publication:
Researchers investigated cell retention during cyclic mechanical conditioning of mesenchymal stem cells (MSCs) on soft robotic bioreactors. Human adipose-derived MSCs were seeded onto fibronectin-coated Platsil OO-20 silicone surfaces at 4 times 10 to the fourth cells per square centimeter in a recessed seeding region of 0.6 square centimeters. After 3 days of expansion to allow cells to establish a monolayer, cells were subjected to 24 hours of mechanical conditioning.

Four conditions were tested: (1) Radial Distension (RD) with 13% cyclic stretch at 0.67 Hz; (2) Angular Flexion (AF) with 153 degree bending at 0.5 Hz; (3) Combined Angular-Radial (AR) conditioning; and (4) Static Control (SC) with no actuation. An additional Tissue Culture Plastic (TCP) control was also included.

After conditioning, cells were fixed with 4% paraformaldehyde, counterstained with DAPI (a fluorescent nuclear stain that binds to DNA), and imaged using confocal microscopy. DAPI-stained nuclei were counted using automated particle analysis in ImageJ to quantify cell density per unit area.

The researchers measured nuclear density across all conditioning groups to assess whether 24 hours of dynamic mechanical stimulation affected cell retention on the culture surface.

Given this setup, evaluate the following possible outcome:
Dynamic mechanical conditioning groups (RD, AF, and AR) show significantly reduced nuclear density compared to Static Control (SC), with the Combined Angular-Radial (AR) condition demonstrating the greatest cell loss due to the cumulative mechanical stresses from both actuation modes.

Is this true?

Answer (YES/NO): NO